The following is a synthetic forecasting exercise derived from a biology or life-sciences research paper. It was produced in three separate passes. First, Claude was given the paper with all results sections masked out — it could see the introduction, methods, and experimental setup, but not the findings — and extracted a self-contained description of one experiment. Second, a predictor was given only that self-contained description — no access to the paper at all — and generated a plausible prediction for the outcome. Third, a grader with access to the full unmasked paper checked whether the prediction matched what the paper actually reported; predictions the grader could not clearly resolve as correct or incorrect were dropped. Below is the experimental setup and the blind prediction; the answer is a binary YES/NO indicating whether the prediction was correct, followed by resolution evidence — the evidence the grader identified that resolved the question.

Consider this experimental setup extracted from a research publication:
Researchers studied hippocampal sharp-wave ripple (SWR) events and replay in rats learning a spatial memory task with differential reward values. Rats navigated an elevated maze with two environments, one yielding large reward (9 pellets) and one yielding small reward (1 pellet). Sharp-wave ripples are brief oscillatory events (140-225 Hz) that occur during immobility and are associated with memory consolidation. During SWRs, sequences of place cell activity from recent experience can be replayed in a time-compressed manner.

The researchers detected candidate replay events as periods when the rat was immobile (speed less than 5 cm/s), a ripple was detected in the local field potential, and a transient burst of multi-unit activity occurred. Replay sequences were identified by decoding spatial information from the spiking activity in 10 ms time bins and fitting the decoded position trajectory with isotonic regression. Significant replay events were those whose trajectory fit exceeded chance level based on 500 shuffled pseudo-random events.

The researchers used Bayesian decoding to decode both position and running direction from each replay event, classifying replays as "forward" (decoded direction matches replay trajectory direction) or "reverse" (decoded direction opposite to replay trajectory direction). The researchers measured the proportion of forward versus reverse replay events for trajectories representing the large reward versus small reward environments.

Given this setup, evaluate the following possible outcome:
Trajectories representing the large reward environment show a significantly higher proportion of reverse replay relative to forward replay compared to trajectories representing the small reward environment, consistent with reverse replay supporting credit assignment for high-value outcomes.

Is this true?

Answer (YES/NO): YES